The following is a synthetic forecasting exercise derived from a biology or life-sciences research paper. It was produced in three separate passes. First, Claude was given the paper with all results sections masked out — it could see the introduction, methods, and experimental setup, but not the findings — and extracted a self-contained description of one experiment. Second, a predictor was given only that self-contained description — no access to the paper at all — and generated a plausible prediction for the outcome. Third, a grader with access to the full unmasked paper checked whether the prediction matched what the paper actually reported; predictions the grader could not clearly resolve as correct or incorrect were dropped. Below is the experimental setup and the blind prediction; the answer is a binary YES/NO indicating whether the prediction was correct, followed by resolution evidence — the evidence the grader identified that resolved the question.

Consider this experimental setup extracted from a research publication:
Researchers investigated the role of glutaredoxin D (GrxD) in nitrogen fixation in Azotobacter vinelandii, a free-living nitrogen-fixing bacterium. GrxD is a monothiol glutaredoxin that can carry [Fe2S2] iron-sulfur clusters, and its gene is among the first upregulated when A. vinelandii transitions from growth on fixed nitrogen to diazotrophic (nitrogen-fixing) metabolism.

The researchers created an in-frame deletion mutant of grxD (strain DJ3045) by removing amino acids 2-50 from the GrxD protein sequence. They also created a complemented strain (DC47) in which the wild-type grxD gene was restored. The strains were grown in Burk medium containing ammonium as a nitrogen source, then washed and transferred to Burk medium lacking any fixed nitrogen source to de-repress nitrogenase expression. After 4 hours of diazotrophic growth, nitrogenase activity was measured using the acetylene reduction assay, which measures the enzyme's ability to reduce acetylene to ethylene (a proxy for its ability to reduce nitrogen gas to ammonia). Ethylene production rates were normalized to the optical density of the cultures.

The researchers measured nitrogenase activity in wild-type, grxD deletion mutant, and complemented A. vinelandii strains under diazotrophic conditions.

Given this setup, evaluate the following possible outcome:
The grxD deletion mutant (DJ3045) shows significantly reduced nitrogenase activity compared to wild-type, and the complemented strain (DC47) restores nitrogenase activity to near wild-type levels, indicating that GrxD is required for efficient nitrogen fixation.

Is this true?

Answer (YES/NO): YES